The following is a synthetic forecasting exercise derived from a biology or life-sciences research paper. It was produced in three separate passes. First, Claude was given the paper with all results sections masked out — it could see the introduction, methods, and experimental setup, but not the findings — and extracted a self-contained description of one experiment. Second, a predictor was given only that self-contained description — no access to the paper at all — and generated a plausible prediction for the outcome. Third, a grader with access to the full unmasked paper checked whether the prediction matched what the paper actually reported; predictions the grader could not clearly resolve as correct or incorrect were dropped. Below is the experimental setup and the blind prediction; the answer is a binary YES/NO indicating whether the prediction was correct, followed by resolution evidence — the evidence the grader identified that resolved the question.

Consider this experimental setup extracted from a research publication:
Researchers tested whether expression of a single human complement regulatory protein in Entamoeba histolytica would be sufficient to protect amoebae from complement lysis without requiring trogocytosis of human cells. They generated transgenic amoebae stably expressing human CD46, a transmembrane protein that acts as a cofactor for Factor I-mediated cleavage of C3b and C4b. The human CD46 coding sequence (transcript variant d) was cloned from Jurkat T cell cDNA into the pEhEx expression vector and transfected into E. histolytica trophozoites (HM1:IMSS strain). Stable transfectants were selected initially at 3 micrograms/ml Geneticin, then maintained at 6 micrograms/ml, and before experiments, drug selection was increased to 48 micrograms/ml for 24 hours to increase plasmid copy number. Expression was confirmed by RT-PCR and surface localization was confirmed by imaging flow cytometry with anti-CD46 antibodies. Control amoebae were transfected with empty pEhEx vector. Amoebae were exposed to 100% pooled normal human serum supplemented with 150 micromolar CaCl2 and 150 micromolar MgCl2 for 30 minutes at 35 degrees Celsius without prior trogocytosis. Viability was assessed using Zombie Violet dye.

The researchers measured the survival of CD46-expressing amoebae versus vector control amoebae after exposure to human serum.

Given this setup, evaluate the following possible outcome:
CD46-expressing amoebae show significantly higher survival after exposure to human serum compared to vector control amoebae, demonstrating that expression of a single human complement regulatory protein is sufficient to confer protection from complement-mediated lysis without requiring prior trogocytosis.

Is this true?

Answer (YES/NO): YES